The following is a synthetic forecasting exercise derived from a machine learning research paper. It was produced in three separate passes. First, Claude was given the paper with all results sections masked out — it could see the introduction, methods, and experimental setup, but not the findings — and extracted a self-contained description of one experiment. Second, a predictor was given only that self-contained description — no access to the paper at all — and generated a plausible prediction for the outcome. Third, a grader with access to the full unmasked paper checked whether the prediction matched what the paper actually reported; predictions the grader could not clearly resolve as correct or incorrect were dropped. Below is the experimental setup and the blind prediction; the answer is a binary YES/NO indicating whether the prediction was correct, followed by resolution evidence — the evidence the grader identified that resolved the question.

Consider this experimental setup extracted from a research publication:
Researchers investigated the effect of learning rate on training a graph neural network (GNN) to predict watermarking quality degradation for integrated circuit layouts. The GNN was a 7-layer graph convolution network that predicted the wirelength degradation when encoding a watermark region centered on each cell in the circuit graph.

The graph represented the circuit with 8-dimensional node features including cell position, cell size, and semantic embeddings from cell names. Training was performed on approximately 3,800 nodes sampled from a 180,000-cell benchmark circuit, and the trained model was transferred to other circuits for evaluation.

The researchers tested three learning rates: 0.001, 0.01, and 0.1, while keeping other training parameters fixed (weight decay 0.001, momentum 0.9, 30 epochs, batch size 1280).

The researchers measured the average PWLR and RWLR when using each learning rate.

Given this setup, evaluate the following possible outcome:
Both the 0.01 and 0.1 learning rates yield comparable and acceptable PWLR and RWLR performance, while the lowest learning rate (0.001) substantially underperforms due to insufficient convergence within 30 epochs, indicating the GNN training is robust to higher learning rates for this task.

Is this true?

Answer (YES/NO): NO